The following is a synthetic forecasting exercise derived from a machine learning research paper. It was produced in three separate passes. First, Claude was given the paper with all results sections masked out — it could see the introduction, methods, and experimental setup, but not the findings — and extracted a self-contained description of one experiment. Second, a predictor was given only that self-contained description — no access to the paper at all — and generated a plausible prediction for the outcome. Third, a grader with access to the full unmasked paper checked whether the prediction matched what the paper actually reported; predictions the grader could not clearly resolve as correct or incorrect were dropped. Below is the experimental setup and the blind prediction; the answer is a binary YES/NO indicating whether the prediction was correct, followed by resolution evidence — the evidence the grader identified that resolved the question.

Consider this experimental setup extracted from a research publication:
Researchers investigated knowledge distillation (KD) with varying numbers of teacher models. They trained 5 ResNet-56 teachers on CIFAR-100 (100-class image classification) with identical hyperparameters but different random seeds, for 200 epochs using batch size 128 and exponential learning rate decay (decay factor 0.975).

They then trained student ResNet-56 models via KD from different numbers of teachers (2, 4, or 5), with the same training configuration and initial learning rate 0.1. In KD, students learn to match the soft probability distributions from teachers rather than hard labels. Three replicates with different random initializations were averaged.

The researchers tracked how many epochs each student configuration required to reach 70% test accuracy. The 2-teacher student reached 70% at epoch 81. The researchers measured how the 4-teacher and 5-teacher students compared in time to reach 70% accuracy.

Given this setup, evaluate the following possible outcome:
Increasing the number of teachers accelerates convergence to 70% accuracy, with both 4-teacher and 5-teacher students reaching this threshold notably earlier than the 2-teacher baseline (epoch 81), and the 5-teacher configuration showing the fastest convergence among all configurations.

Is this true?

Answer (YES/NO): NO